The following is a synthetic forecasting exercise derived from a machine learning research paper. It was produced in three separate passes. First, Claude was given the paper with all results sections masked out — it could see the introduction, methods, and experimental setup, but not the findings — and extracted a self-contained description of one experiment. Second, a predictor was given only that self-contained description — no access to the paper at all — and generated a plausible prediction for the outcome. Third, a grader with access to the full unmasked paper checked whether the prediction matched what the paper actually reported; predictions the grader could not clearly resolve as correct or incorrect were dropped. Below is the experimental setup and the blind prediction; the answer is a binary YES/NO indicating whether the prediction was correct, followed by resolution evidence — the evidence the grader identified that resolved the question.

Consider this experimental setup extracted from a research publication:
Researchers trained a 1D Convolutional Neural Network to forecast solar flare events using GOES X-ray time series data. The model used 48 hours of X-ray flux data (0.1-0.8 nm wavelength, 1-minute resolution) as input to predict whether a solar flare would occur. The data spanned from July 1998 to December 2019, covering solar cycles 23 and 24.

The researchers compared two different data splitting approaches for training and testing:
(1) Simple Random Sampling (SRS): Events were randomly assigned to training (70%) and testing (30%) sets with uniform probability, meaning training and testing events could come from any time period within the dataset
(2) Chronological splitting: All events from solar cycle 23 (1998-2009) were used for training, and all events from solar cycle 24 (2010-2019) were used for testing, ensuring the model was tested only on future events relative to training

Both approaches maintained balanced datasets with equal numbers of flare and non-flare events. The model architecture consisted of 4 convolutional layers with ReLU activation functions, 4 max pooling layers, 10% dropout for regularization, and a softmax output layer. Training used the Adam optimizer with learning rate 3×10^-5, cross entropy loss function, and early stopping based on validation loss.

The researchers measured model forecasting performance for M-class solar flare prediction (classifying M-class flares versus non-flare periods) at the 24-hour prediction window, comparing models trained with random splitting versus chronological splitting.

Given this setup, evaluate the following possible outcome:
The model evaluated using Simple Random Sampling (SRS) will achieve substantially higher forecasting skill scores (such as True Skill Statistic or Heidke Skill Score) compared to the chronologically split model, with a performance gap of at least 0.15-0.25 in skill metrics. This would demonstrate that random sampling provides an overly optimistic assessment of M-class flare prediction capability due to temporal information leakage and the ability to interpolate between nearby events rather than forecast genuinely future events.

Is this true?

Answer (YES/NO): NO